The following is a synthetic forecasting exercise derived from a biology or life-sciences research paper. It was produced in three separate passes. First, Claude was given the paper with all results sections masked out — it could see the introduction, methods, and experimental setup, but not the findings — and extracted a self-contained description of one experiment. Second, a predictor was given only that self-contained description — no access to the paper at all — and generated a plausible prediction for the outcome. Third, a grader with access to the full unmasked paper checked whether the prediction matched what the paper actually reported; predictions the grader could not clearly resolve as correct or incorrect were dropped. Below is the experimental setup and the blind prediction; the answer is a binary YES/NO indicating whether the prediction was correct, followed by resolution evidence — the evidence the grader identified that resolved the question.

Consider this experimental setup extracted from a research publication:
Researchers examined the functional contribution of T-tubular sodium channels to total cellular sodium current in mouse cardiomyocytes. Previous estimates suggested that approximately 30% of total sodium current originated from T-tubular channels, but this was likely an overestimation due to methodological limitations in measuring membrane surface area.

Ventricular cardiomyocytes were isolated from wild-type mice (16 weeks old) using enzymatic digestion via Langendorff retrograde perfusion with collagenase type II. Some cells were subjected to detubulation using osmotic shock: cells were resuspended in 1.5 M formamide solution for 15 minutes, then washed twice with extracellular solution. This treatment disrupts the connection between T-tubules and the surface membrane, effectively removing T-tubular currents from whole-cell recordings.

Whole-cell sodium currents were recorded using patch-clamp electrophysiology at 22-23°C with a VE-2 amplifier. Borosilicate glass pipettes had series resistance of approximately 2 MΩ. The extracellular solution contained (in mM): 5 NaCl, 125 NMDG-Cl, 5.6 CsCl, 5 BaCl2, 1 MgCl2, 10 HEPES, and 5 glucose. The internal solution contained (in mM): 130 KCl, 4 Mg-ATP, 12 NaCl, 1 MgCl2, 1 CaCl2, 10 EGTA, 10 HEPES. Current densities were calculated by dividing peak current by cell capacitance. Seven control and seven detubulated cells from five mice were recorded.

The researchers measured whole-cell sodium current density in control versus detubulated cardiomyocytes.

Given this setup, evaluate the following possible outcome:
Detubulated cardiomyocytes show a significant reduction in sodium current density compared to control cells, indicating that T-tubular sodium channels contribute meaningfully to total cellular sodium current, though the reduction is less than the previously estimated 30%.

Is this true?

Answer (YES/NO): NO